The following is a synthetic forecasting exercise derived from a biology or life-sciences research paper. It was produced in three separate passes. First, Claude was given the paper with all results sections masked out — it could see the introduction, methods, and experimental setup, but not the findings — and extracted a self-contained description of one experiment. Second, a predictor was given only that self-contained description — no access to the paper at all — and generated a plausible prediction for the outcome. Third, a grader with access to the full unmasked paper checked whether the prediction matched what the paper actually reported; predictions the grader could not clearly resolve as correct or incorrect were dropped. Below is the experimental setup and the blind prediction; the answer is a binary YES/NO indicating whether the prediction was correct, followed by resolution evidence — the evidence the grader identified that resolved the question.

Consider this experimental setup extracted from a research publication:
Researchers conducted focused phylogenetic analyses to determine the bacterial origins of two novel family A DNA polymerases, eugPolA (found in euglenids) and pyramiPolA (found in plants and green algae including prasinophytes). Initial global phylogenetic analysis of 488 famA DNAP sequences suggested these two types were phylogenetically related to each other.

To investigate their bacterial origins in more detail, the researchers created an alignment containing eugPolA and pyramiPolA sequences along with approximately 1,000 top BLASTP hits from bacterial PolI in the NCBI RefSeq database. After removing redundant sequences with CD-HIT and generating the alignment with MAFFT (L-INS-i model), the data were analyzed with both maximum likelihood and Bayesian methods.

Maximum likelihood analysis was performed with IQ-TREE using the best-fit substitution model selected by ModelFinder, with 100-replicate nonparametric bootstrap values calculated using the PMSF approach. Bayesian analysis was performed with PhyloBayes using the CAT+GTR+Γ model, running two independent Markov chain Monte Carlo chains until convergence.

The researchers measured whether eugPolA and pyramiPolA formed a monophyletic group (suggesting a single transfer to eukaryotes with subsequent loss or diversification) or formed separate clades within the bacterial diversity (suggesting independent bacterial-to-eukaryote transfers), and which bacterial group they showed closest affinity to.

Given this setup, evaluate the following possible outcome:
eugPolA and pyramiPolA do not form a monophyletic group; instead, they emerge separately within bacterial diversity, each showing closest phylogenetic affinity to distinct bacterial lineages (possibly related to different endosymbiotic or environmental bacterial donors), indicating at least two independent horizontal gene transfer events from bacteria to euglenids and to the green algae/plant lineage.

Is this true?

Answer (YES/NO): NO